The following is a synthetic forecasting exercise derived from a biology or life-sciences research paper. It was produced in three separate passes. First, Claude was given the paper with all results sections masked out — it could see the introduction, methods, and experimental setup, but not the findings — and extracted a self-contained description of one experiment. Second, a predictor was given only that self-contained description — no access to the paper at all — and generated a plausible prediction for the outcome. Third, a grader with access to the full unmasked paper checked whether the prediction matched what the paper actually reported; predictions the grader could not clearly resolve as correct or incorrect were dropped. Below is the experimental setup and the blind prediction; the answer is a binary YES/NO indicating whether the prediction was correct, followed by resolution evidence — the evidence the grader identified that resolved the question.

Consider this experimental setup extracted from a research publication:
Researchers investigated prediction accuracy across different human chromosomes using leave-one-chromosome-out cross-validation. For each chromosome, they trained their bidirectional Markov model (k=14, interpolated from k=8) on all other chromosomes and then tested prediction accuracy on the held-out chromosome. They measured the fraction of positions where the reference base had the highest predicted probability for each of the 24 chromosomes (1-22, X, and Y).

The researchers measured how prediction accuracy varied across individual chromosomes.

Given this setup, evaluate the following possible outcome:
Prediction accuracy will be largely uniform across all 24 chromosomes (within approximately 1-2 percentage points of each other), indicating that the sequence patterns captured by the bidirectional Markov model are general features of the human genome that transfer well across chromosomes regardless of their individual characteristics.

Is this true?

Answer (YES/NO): NO